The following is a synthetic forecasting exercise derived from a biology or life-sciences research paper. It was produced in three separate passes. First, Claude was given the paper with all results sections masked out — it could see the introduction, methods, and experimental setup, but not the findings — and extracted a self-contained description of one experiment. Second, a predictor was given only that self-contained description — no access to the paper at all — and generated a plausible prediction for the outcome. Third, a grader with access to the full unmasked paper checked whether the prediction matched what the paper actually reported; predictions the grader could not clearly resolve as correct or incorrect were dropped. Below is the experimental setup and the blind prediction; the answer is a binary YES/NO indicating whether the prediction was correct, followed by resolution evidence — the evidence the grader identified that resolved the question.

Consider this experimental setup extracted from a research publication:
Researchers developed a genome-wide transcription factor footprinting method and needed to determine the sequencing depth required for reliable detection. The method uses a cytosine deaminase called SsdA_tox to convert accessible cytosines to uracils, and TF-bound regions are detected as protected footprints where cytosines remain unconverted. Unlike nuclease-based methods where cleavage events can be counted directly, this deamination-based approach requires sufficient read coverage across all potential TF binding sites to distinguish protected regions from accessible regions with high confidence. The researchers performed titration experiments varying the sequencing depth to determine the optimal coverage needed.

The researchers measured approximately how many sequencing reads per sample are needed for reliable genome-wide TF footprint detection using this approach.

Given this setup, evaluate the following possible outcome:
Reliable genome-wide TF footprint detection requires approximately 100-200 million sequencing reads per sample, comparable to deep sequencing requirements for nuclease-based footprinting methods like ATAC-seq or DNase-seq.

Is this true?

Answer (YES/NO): YES